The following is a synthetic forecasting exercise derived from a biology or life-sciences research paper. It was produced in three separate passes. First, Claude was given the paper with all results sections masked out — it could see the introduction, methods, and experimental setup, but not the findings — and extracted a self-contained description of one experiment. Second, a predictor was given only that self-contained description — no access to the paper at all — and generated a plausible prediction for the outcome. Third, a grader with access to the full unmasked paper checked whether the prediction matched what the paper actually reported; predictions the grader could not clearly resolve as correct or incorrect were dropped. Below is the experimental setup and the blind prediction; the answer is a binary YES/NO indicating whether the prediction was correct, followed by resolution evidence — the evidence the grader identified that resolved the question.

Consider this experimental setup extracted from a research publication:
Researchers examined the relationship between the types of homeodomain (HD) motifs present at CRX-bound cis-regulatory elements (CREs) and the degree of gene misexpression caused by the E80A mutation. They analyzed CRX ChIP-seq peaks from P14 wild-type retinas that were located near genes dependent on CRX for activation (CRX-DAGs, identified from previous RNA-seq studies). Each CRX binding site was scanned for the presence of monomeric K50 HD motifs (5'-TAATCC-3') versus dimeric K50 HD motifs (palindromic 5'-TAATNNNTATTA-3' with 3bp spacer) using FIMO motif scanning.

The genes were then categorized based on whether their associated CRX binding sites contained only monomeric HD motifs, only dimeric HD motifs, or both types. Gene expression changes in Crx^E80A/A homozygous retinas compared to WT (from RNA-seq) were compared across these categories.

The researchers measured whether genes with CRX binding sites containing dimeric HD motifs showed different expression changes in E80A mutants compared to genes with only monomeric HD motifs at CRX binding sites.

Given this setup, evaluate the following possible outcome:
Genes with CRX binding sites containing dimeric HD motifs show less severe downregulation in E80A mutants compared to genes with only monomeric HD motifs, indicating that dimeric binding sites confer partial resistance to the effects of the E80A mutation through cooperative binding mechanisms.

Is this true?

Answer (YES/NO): NO